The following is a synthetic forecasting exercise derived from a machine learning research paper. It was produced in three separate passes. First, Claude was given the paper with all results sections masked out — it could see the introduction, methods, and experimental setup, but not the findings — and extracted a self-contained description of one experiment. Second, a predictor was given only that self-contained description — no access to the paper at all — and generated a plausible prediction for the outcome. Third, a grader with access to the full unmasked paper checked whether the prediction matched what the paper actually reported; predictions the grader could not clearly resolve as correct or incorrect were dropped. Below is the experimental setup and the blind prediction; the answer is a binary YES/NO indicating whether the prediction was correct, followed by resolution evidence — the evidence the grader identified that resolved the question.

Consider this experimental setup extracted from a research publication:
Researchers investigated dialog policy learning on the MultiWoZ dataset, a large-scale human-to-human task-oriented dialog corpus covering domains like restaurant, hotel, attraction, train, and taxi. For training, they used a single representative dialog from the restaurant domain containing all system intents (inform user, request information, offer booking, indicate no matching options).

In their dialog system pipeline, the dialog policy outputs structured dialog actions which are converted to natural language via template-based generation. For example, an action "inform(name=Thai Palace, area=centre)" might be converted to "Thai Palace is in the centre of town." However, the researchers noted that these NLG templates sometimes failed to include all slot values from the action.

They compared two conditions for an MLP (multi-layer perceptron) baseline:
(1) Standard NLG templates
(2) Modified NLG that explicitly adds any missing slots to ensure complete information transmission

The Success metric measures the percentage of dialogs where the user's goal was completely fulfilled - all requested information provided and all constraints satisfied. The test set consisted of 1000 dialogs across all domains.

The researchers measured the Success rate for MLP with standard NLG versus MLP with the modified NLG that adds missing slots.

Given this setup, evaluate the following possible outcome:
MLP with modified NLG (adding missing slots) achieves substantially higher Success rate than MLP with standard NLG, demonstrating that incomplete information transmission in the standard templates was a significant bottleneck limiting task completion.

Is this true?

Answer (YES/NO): YES